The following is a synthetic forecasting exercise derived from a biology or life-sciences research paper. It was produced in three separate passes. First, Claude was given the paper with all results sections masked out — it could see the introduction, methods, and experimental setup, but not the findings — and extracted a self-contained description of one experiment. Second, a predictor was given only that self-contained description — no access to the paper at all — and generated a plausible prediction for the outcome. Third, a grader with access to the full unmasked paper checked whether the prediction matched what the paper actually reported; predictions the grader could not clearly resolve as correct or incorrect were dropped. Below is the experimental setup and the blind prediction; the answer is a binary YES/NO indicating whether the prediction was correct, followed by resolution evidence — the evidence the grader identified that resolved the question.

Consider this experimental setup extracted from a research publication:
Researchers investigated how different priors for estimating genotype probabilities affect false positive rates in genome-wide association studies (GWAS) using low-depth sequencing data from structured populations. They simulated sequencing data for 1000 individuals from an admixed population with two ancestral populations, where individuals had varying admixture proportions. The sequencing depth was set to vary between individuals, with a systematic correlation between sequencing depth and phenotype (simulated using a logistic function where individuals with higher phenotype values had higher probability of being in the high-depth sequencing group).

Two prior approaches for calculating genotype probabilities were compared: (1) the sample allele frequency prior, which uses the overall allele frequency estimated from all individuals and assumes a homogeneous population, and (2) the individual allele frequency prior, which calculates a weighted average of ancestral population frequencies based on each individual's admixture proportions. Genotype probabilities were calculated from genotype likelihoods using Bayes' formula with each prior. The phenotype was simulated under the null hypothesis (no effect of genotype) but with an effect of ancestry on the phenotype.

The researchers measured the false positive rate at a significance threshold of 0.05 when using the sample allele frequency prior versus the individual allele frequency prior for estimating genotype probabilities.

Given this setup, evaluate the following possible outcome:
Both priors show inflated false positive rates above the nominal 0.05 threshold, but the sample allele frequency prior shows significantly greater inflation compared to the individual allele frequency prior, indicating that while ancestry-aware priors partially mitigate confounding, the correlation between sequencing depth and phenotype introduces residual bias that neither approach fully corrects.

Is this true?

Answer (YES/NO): NO